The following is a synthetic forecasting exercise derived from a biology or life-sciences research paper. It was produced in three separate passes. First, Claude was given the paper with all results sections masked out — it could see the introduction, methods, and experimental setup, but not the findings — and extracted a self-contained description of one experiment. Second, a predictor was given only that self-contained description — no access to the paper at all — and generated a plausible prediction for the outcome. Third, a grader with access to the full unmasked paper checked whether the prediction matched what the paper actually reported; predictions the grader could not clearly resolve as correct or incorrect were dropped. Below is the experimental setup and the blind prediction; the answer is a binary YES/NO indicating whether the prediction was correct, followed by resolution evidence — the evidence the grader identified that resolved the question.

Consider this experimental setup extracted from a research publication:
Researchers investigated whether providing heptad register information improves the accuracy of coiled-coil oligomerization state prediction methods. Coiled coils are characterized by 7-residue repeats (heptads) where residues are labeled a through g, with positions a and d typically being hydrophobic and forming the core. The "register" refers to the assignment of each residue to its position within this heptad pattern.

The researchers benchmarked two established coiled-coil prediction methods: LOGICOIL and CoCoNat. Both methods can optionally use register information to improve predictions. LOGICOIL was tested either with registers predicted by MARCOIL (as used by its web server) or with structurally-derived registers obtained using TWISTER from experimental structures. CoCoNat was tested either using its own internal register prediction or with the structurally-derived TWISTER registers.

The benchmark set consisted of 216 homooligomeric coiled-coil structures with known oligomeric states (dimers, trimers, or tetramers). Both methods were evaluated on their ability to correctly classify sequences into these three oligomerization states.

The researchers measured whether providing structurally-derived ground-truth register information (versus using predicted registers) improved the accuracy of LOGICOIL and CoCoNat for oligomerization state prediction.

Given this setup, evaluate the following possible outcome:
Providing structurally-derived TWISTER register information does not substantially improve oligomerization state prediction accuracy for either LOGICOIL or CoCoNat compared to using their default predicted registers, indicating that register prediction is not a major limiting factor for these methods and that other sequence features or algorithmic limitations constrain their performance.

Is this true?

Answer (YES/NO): NO